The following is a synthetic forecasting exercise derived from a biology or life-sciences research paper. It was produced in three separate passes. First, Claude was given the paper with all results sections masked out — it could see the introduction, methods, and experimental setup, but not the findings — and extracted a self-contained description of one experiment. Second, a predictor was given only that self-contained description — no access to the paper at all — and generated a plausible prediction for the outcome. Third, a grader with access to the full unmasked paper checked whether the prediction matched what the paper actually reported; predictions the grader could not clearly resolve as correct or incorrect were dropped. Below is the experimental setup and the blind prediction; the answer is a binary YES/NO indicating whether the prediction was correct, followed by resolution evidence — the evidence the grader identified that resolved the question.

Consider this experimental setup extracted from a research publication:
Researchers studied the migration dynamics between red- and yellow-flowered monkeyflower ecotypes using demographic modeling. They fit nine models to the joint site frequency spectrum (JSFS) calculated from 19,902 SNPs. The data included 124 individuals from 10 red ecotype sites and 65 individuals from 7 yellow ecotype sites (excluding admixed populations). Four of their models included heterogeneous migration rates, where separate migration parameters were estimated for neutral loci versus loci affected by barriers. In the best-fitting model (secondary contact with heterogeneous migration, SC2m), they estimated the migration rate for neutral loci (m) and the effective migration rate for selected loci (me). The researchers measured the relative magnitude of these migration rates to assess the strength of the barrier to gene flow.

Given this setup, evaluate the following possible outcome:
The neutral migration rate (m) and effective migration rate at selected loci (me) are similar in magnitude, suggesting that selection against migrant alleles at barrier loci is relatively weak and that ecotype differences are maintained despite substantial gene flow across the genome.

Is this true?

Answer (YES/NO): NO